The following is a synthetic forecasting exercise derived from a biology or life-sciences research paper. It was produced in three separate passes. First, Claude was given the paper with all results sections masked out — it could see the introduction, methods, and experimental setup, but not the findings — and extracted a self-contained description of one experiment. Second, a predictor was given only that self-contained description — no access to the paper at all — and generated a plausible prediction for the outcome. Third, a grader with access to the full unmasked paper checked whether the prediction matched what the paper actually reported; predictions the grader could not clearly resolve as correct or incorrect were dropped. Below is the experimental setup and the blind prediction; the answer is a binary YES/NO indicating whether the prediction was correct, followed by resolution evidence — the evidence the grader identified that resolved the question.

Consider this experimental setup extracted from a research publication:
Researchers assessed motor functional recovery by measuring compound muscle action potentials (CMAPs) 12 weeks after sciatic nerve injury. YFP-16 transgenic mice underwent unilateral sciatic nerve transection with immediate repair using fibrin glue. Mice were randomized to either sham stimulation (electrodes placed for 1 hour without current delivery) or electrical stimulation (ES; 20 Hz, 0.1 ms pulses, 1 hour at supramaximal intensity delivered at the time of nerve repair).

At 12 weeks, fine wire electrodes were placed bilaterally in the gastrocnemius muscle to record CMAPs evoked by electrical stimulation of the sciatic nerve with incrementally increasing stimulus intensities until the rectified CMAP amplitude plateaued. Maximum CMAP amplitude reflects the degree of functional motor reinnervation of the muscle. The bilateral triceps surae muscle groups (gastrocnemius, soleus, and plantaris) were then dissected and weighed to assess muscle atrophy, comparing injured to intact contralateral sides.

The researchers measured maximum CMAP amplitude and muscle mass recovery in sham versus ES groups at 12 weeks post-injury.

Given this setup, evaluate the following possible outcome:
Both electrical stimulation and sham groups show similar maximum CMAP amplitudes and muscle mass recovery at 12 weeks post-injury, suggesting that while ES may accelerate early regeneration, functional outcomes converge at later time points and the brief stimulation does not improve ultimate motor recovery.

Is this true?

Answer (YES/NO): YES